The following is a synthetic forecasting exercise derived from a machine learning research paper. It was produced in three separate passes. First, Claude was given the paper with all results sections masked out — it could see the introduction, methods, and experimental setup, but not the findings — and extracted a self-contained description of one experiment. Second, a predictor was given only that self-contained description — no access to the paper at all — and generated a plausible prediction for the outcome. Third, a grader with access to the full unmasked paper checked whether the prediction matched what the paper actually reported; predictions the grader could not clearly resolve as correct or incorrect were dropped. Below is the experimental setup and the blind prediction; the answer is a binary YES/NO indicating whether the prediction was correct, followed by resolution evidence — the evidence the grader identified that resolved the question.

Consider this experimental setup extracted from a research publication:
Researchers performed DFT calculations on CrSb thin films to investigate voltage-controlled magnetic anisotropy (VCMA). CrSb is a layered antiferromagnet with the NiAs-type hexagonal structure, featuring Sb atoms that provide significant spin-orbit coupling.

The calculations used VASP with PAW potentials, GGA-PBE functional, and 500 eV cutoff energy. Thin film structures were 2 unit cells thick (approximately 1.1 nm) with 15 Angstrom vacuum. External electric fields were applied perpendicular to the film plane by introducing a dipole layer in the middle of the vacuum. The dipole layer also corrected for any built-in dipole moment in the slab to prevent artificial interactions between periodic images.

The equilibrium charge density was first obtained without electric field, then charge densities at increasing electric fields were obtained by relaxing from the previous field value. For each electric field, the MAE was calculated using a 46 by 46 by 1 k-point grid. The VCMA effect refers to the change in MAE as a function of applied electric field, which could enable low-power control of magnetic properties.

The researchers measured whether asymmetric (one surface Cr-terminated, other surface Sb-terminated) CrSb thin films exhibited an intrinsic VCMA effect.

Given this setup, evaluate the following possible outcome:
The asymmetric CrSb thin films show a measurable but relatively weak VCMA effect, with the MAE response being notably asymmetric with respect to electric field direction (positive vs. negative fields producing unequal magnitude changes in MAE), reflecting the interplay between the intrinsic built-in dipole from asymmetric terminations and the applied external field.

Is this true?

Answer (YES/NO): NO